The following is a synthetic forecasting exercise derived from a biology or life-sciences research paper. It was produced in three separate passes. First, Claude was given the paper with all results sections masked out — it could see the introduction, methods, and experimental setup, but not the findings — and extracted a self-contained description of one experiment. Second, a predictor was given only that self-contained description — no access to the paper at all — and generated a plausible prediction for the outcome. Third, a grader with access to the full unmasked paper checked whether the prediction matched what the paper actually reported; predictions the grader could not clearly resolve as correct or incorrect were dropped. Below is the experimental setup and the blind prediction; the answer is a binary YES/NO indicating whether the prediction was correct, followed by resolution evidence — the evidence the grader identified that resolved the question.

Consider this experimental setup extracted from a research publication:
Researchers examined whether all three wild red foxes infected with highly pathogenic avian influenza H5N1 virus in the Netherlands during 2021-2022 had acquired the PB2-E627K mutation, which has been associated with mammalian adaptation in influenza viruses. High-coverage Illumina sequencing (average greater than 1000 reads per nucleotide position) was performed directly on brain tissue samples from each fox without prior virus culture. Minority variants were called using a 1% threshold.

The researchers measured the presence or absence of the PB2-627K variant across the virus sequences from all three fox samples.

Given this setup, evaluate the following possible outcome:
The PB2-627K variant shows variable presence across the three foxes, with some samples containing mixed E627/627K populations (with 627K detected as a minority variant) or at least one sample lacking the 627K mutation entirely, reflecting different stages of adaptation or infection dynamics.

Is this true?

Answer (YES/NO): YES